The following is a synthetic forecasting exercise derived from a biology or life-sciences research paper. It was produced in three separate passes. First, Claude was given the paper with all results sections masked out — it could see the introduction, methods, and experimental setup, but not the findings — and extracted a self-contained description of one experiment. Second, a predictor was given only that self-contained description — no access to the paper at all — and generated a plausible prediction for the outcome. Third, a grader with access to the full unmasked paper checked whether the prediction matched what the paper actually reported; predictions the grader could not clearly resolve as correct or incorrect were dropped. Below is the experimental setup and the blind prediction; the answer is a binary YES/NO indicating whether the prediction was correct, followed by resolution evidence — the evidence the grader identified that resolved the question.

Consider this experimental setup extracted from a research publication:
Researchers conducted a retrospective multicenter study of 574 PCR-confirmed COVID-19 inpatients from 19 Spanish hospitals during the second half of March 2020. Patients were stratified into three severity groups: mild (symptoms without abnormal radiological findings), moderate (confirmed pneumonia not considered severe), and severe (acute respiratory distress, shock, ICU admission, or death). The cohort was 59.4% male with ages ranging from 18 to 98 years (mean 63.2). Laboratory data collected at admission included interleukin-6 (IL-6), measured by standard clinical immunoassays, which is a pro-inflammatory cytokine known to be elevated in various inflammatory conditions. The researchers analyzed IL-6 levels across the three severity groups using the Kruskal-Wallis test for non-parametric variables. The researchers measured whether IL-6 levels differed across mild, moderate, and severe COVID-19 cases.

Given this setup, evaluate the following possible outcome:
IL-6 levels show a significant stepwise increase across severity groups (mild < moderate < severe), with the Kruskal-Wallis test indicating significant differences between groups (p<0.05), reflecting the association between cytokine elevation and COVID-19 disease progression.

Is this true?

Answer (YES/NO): YES